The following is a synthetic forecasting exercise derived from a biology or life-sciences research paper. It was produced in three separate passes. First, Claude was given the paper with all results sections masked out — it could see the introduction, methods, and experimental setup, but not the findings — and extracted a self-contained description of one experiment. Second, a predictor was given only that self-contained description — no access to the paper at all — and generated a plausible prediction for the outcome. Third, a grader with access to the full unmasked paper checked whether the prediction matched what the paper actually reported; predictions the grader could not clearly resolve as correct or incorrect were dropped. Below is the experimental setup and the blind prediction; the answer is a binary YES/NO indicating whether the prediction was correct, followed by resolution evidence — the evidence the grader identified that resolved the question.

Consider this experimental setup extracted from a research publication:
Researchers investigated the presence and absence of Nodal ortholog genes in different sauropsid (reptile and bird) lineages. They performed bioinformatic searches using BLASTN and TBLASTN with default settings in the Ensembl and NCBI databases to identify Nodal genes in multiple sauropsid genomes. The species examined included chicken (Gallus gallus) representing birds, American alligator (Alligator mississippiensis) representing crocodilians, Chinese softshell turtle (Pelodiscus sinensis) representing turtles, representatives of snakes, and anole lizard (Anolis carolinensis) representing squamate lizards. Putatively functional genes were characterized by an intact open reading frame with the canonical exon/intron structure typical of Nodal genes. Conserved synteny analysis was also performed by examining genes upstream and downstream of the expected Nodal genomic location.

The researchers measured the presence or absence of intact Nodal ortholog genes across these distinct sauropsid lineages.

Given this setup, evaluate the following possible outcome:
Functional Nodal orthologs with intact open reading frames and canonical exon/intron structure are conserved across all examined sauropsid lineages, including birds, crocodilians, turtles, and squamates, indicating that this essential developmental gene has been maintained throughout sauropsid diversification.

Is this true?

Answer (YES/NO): NO